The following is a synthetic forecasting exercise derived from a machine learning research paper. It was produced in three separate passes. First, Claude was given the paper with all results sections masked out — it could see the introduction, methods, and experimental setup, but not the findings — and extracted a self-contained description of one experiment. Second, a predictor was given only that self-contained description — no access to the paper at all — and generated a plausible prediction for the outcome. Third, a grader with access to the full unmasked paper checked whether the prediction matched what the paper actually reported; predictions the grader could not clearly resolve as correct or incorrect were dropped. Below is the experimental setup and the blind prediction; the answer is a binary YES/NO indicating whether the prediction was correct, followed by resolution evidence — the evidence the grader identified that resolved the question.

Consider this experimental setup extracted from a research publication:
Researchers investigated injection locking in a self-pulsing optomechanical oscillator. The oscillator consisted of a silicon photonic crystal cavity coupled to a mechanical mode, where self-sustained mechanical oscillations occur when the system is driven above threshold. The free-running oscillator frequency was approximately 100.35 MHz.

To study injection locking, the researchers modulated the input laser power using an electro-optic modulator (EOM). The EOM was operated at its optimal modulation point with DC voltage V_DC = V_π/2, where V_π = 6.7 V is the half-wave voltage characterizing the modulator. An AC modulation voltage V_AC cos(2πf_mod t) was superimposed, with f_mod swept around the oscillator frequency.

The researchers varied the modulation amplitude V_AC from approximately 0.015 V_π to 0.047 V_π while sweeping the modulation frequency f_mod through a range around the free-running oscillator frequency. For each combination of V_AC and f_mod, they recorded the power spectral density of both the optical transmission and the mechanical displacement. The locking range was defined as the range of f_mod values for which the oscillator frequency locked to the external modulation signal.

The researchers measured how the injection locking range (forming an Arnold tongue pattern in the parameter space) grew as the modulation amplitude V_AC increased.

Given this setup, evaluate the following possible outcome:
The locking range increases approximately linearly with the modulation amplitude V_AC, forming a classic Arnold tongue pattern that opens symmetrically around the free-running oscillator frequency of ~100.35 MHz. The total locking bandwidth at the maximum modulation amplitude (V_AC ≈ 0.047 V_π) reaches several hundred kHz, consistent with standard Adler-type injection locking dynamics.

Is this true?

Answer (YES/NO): NO